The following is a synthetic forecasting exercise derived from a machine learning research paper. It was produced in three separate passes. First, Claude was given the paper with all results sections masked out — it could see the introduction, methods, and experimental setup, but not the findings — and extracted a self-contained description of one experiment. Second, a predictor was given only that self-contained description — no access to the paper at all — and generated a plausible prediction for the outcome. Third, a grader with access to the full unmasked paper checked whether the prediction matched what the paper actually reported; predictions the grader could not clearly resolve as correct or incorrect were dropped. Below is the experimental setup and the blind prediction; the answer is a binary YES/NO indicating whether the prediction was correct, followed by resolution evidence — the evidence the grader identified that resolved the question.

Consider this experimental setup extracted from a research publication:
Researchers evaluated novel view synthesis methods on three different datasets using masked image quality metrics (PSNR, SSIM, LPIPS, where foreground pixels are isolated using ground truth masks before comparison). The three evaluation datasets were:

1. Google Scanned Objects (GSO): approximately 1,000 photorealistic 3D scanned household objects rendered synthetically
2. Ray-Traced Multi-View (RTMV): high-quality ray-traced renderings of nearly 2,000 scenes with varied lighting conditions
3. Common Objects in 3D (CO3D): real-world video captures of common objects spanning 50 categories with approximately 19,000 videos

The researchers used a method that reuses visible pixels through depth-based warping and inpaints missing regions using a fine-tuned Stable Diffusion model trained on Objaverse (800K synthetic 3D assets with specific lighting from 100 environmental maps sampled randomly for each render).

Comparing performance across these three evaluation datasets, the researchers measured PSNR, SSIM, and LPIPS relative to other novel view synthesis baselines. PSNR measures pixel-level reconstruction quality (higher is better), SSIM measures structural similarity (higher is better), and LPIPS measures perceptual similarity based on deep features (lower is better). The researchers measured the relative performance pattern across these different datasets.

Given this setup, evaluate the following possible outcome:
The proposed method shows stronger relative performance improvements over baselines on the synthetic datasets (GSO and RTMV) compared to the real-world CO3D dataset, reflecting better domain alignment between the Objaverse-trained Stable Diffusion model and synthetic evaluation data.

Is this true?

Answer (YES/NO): NO